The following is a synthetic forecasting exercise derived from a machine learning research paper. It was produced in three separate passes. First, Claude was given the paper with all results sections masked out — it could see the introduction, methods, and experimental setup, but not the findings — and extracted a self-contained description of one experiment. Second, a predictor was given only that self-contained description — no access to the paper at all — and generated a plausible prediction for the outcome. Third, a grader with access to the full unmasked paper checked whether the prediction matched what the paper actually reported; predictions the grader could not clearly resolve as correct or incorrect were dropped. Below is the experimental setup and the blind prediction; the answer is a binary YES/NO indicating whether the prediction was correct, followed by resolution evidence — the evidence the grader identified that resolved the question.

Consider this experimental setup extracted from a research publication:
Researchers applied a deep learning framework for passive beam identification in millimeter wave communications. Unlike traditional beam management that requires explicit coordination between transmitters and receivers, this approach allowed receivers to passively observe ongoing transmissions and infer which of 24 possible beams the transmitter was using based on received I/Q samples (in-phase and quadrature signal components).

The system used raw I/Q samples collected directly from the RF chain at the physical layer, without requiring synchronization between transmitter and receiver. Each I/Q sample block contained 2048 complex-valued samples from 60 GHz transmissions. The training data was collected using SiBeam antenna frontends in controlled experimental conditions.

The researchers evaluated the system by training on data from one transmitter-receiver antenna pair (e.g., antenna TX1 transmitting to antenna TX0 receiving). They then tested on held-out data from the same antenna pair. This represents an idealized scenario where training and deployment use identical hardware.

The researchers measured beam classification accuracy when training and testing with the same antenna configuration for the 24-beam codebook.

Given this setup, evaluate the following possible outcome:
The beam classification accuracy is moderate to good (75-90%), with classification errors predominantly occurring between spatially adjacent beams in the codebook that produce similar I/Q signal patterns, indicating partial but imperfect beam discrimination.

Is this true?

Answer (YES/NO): YES